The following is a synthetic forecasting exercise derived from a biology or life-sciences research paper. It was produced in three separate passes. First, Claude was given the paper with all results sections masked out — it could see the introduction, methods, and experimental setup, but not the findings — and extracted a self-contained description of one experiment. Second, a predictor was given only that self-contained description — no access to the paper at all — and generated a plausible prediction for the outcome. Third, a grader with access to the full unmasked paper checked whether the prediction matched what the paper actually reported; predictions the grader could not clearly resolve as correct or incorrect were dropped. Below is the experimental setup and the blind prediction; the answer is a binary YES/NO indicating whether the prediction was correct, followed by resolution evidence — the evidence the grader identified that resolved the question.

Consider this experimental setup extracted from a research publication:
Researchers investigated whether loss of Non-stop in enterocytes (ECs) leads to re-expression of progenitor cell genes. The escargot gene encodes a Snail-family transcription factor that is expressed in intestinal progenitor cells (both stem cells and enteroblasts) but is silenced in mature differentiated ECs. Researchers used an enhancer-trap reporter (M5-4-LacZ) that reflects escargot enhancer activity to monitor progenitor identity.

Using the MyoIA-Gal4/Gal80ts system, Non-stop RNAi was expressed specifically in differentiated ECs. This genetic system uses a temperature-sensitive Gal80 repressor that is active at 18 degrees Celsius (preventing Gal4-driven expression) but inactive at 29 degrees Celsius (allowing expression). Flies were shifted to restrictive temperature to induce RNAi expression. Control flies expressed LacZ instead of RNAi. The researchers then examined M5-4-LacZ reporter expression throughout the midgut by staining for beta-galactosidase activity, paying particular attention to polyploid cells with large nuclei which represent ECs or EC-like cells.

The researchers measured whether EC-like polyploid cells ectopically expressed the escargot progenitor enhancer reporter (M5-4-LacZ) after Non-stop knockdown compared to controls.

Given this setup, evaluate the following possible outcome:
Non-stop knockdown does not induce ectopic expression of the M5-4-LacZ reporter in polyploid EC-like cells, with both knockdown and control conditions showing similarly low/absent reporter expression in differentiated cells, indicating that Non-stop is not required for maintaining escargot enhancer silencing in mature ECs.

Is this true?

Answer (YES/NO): NO